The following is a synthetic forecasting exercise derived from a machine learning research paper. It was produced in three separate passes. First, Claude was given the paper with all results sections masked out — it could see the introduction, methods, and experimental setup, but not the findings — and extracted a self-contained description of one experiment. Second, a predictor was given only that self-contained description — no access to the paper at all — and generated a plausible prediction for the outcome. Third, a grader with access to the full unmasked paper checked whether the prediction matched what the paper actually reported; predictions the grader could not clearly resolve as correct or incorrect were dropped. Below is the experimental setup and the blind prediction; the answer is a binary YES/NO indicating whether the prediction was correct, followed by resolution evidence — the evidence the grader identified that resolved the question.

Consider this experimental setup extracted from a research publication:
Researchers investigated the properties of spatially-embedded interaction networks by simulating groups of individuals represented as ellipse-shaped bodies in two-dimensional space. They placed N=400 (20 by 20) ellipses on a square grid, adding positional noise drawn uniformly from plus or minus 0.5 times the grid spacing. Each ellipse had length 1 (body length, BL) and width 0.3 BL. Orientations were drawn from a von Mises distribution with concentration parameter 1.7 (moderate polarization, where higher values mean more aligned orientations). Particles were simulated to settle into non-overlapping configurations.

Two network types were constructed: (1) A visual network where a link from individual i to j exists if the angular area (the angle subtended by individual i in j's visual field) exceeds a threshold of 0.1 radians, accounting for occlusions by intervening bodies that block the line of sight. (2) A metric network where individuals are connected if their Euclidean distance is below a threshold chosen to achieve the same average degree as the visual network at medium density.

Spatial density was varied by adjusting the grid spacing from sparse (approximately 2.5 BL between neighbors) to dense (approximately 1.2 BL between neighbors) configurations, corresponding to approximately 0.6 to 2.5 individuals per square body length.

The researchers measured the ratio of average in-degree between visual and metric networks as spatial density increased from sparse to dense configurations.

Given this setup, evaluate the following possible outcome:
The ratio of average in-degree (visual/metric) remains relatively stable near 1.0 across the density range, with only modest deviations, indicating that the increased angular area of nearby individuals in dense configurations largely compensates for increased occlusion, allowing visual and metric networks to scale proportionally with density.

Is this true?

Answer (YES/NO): NO